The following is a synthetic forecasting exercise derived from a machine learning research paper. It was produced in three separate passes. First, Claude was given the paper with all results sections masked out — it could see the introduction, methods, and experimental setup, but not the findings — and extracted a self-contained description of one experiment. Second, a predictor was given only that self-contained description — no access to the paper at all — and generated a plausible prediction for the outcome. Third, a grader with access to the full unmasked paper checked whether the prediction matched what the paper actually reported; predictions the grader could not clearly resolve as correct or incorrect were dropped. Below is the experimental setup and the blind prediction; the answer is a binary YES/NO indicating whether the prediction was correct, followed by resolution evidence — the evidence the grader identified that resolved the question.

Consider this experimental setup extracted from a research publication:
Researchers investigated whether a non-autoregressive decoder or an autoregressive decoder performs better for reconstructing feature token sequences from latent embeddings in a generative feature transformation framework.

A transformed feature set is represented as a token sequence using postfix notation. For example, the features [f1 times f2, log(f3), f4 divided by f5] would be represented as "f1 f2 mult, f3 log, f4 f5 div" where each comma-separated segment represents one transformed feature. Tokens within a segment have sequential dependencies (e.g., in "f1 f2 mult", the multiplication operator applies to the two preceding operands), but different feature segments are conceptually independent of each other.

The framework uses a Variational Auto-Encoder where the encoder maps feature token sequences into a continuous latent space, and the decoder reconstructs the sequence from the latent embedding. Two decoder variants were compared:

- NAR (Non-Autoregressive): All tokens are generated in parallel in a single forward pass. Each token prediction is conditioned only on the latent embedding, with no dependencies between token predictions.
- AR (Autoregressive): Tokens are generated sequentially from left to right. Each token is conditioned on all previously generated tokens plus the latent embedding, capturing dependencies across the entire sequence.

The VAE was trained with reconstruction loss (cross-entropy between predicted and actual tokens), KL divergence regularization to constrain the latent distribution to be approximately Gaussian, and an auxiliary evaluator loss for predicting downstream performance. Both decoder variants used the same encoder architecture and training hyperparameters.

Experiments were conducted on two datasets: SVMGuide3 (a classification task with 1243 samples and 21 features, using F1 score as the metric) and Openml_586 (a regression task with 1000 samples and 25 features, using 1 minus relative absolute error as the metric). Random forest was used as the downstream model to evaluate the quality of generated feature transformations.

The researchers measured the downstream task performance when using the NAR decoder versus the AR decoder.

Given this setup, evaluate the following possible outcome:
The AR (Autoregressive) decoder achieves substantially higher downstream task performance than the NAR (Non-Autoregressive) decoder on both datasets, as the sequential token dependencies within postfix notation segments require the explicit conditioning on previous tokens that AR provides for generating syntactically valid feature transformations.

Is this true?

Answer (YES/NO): NO